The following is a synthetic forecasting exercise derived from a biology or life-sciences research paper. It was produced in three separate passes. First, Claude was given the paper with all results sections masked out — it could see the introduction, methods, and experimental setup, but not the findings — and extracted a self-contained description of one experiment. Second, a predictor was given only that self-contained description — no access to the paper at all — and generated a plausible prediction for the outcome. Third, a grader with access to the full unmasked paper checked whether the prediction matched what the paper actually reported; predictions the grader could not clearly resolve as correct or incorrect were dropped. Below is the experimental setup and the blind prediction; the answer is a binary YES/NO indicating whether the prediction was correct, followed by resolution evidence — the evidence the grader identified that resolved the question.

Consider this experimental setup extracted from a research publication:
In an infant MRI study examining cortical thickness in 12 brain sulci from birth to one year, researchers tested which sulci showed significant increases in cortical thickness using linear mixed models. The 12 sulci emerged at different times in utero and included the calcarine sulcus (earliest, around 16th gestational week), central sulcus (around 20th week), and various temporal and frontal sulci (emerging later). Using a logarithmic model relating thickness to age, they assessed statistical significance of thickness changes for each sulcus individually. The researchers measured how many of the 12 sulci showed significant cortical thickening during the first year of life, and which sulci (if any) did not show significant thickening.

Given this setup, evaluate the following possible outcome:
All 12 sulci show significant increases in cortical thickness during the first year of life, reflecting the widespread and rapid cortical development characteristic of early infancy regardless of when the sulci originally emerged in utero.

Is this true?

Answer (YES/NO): NO